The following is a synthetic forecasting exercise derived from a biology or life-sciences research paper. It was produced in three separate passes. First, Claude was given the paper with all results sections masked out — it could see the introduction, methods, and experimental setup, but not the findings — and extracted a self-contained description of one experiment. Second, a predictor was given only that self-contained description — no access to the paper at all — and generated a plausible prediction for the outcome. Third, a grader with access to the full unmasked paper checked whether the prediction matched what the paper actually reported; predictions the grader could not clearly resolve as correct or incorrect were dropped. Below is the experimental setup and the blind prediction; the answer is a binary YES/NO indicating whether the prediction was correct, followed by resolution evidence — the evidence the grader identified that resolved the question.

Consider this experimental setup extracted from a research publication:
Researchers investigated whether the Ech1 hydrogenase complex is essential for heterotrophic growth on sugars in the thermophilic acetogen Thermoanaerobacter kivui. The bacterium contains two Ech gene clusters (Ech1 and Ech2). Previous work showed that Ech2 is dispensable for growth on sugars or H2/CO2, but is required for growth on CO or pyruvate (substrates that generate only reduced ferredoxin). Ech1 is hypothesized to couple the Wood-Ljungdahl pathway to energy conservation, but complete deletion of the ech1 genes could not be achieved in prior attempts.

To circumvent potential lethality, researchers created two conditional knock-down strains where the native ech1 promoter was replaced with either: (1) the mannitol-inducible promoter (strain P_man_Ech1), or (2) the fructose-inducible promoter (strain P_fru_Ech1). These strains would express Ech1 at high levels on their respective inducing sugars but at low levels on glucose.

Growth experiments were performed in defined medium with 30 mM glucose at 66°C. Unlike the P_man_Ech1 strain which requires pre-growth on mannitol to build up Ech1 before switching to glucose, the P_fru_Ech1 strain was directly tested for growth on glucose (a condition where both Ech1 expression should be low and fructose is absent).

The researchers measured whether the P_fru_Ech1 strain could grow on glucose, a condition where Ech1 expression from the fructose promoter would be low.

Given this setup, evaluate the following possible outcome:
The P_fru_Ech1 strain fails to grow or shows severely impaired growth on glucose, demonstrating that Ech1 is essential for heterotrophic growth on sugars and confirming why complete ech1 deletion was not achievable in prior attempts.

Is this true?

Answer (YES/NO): NO